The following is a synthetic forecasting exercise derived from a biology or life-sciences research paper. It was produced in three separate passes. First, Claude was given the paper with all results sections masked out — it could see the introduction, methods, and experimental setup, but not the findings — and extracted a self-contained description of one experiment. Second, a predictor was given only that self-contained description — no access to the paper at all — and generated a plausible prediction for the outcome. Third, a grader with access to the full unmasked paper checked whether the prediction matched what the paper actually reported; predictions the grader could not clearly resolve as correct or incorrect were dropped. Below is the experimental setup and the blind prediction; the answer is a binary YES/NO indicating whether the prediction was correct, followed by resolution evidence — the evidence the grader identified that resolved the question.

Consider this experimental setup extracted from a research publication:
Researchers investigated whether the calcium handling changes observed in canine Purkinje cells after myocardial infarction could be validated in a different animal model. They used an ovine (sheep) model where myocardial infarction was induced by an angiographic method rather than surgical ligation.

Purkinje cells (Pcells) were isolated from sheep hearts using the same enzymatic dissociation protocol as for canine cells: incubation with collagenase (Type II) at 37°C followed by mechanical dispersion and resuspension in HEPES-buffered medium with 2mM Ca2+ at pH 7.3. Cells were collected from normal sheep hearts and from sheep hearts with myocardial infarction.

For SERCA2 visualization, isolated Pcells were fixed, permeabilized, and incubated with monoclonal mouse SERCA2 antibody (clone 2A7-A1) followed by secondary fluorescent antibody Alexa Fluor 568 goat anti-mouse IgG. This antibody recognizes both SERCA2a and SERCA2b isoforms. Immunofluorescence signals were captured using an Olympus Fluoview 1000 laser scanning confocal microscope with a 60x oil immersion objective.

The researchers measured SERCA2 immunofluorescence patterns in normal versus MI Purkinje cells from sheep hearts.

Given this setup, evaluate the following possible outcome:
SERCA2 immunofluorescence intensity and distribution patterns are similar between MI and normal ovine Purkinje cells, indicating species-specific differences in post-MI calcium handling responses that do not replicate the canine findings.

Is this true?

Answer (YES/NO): NO